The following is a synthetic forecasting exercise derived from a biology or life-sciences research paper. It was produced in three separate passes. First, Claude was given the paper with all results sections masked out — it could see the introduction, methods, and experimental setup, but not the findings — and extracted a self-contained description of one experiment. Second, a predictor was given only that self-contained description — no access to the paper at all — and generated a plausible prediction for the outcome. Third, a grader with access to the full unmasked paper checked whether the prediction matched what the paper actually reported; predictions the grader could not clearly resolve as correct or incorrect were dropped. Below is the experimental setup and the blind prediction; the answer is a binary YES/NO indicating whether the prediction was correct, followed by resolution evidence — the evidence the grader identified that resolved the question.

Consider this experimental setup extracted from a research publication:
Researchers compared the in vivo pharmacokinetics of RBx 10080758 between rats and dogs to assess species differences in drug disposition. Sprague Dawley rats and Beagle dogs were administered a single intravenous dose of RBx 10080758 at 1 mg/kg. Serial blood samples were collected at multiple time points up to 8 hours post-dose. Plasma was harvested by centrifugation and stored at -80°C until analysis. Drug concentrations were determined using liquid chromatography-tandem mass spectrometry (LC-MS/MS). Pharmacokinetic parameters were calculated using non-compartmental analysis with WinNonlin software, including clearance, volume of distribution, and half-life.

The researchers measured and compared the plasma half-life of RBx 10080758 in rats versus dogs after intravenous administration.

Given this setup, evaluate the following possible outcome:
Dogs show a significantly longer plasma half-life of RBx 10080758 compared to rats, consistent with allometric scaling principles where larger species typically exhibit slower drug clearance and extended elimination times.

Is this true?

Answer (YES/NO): NO